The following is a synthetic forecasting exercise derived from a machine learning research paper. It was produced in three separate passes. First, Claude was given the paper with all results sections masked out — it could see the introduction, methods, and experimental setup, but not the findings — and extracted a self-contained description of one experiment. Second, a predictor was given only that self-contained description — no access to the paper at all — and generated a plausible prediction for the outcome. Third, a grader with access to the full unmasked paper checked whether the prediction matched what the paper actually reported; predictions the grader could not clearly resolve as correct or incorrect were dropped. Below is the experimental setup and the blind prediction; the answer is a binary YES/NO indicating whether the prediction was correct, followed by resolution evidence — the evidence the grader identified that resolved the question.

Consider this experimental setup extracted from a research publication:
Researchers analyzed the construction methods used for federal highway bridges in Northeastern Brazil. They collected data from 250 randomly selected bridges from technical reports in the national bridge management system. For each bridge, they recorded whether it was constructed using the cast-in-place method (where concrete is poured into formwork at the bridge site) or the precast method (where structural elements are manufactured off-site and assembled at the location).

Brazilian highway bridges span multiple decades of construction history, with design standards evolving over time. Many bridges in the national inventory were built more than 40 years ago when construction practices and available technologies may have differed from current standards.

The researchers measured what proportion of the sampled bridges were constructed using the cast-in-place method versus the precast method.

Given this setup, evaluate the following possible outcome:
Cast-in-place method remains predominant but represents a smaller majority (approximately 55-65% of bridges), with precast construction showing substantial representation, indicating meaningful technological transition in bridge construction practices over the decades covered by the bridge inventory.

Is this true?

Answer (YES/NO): NO